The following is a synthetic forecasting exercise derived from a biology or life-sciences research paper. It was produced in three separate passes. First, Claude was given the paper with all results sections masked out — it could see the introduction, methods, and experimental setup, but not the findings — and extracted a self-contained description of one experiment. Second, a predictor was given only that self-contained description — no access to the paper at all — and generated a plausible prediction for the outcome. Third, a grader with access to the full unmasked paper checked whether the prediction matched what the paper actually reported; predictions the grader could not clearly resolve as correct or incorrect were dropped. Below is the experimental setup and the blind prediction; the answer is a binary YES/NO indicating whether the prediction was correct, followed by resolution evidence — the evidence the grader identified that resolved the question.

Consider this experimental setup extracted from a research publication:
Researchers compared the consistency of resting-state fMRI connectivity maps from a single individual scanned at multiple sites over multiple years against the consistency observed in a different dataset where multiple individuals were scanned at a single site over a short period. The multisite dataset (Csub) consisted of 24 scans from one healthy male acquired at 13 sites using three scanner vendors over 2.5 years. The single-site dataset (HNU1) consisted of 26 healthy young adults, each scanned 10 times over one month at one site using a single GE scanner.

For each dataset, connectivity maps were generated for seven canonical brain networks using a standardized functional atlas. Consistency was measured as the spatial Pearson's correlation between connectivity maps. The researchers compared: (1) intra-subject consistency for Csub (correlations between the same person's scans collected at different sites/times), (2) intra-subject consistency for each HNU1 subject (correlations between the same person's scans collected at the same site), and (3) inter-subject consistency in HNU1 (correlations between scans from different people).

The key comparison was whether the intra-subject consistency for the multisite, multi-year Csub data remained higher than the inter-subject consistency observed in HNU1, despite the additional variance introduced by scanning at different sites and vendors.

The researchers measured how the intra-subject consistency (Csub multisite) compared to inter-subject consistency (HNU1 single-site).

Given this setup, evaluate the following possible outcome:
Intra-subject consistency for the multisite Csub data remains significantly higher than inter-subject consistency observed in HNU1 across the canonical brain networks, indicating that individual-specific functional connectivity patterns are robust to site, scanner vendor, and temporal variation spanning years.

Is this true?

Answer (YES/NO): YES